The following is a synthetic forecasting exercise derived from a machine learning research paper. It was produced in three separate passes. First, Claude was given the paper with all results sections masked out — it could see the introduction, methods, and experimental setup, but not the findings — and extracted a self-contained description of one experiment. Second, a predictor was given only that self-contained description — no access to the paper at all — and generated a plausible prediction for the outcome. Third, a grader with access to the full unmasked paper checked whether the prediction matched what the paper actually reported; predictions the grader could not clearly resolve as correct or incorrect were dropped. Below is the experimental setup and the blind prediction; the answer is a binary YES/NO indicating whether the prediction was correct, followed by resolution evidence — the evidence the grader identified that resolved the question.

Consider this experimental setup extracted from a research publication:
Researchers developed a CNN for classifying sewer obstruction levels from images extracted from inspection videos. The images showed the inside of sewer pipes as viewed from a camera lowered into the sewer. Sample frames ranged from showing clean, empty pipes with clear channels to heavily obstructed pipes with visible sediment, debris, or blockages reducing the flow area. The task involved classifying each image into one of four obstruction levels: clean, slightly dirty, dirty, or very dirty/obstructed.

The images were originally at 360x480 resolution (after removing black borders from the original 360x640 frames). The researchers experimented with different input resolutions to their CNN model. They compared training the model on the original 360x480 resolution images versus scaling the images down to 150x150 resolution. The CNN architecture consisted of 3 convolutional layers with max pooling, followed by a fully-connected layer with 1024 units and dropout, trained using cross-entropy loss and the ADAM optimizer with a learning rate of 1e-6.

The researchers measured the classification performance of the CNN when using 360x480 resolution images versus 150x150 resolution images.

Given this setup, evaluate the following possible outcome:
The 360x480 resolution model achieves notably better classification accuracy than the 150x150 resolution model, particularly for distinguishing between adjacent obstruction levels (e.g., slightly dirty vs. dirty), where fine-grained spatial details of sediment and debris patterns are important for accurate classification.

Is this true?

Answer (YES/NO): NO